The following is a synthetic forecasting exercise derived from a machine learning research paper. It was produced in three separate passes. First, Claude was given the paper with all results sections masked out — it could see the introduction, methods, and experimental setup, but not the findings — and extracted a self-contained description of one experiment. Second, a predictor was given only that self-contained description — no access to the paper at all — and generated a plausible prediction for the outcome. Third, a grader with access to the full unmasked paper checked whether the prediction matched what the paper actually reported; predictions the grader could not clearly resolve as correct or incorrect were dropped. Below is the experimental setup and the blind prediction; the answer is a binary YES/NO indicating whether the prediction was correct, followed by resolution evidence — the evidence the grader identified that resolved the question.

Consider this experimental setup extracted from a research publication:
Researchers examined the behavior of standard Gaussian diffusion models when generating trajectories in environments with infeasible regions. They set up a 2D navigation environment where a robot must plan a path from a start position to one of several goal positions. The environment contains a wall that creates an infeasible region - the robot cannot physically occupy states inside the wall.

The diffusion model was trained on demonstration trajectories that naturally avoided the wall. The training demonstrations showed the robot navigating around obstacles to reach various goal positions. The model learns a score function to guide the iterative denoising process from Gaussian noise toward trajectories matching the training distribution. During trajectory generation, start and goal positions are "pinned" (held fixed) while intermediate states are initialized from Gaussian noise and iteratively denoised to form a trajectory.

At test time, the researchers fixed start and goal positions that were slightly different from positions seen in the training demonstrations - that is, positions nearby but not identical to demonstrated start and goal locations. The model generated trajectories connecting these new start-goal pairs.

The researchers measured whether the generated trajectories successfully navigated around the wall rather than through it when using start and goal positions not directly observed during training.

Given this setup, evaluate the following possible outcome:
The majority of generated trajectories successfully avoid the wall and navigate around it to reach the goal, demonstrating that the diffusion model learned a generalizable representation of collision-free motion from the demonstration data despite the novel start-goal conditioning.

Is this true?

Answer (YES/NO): NO